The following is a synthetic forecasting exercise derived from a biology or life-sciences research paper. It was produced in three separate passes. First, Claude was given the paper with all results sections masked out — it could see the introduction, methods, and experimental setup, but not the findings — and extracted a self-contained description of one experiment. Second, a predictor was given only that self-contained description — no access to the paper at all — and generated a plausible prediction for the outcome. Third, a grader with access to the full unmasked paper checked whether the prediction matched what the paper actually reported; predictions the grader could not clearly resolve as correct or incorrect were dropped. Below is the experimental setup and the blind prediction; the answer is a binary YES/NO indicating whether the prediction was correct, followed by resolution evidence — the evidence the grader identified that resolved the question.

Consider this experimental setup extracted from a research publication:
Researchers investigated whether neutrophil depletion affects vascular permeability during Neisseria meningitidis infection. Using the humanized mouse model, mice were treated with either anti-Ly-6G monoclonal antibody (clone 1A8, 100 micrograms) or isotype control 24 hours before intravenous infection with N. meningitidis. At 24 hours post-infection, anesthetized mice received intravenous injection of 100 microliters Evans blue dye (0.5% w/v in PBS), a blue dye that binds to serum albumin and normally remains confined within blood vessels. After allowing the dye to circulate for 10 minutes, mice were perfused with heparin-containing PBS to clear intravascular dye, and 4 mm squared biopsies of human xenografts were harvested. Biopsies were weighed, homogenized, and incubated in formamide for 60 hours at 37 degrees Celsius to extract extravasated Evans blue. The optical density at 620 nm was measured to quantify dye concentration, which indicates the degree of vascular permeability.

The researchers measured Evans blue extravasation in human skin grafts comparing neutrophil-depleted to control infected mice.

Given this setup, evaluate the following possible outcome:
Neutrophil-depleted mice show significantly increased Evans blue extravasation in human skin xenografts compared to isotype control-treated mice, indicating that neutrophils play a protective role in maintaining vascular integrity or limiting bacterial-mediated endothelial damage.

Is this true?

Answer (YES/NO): YES